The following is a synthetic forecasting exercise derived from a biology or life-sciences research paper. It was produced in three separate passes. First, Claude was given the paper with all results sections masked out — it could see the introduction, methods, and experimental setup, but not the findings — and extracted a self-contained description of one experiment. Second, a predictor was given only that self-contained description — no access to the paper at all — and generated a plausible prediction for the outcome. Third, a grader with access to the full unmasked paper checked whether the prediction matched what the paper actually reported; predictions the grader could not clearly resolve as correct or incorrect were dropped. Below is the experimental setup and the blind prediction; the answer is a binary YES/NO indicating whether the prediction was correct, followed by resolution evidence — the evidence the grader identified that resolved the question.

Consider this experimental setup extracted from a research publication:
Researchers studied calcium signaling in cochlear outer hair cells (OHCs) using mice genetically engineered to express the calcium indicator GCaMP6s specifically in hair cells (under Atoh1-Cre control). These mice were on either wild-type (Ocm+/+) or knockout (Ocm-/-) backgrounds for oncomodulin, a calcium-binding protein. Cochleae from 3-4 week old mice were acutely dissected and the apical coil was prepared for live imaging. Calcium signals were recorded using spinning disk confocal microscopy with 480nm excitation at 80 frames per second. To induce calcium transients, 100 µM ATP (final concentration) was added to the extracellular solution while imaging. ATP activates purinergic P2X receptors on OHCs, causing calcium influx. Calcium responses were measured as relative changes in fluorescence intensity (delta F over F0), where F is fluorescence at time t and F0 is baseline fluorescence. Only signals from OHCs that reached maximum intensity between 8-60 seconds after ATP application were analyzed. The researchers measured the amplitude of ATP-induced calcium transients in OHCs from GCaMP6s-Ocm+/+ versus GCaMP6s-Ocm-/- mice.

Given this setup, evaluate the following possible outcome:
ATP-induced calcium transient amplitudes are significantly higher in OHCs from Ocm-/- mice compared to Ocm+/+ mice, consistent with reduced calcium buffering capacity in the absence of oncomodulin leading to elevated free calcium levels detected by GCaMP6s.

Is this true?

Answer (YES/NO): YES